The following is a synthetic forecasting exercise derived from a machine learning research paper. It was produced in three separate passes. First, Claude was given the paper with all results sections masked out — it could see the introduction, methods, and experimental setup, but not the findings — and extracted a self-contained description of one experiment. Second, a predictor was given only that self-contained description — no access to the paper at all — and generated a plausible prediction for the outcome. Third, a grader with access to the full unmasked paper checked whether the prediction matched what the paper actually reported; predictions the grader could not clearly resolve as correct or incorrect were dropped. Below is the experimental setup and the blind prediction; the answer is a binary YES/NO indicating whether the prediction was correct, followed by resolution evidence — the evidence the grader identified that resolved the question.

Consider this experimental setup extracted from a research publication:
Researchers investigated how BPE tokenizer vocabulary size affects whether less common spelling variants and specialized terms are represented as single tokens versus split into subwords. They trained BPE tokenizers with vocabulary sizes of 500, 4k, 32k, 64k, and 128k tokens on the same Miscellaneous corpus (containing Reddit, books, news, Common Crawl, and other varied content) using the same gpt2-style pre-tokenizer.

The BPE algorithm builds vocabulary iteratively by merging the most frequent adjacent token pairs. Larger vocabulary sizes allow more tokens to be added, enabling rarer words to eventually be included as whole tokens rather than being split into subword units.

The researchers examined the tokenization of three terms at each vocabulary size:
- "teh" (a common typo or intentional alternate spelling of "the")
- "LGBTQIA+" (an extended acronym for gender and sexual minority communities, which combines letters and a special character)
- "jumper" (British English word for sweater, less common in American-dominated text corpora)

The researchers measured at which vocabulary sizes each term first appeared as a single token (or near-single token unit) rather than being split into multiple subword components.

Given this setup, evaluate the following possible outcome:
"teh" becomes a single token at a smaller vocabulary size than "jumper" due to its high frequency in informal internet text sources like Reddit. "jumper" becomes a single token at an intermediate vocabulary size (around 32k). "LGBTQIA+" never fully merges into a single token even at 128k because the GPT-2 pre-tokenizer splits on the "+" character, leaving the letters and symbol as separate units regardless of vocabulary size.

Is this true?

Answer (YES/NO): NO